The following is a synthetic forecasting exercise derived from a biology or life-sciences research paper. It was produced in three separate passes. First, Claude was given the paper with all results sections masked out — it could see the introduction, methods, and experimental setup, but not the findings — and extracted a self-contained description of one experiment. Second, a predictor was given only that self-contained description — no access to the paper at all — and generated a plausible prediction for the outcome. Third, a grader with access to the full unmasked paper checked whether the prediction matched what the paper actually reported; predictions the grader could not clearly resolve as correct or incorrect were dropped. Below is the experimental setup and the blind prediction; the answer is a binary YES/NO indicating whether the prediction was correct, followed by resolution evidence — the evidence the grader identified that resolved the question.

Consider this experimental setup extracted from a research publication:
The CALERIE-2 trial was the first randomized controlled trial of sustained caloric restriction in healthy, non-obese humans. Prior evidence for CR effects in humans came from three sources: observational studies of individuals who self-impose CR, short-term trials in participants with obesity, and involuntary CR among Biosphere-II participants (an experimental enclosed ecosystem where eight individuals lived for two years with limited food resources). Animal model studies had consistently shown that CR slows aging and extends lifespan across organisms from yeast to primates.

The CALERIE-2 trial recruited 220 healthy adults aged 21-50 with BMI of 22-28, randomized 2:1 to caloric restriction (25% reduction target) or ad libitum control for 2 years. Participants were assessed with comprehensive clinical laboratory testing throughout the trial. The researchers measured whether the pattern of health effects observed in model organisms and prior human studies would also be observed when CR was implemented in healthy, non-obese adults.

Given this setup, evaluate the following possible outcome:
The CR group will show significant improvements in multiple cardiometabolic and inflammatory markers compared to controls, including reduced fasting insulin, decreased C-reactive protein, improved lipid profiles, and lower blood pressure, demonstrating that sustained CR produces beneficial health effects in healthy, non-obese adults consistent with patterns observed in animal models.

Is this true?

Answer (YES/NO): YES